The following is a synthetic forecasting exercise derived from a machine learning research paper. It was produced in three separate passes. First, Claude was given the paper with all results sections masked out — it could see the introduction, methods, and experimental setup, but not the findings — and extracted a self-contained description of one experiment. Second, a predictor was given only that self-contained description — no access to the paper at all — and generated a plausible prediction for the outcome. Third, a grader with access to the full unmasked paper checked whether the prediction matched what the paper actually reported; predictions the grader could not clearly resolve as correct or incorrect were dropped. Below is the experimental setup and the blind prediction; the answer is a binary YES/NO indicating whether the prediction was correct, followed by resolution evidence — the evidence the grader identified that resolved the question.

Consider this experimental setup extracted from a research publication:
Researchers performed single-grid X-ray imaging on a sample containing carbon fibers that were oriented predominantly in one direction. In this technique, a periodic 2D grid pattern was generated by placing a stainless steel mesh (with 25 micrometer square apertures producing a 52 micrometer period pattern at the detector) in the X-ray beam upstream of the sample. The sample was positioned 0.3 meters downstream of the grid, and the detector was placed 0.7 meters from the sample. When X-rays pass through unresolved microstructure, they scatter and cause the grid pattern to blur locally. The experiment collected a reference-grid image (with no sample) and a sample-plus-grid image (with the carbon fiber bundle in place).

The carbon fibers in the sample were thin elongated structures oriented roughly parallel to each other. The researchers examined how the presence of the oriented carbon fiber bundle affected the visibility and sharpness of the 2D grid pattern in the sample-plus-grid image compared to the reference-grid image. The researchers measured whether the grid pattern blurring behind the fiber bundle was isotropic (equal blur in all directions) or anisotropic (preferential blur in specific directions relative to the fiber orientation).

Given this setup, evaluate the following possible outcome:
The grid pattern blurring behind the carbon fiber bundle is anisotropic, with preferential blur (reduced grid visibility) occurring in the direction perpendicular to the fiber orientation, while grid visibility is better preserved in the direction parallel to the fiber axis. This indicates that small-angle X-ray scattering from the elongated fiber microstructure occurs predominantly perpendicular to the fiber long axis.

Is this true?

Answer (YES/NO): YES